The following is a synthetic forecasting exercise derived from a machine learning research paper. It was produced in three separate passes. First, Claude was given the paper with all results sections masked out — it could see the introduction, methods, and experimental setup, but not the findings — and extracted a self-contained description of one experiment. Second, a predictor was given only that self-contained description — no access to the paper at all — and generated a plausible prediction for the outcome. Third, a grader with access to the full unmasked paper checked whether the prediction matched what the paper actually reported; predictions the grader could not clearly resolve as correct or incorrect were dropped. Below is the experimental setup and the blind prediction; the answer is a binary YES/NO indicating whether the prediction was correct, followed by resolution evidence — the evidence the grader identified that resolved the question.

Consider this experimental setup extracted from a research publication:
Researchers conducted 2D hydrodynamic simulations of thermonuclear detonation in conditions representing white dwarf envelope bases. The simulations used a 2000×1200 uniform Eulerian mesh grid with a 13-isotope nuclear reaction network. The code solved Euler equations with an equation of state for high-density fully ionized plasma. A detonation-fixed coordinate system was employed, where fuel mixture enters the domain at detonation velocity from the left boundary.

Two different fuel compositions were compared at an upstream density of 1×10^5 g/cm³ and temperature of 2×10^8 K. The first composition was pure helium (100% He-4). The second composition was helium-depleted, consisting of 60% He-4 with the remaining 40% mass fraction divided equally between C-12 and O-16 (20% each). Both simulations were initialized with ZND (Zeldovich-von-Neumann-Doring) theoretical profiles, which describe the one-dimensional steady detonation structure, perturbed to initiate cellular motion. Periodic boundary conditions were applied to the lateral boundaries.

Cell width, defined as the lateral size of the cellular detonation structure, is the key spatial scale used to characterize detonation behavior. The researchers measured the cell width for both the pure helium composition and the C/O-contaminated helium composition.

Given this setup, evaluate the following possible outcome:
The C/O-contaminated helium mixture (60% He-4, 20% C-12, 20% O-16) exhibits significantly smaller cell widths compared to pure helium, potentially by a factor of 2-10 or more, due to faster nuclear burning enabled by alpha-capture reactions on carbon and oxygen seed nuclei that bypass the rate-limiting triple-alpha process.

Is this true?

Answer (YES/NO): YES